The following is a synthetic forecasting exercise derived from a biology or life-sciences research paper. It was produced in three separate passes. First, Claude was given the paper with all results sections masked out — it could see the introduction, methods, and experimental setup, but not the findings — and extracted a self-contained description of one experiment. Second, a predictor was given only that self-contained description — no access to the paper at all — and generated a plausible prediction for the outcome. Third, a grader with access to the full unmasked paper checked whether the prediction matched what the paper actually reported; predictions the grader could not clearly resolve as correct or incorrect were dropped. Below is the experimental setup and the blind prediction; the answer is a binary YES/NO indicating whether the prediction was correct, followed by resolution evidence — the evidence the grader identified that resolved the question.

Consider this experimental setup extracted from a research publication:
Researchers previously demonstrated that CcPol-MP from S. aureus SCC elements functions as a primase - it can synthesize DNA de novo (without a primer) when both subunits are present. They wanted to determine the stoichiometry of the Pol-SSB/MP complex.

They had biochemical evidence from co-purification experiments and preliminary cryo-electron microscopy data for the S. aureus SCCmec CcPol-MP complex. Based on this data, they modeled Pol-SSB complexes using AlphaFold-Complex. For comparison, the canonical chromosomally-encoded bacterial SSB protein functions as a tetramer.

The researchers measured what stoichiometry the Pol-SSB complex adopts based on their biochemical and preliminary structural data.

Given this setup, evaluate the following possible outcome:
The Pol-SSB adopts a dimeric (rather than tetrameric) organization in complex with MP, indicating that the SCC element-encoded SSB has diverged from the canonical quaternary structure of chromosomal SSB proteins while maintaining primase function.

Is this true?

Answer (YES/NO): NO